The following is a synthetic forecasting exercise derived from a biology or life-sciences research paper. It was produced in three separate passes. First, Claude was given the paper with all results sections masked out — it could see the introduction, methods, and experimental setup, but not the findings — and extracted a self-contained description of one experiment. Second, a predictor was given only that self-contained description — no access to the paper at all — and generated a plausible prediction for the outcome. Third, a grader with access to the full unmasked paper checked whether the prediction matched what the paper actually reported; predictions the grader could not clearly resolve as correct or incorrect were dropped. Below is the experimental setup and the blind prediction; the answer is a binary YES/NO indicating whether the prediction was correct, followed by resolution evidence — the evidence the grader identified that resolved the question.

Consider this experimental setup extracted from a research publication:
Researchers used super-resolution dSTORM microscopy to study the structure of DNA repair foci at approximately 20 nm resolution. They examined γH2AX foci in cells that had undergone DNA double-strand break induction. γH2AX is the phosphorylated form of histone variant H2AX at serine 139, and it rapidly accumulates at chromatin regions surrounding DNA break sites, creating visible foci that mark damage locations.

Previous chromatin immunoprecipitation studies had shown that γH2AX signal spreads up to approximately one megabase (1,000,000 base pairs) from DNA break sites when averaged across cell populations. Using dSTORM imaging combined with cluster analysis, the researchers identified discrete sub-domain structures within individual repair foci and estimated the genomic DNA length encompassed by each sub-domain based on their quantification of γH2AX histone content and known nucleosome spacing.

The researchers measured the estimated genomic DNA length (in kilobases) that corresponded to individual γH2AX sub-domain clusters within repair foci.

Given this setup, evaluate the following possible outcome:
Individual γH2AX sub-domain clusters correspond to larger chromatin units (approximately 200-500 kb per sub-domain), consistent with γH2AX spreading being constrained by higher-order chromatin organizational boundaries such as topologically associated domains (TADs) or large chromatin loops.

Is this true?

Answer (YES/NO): NO